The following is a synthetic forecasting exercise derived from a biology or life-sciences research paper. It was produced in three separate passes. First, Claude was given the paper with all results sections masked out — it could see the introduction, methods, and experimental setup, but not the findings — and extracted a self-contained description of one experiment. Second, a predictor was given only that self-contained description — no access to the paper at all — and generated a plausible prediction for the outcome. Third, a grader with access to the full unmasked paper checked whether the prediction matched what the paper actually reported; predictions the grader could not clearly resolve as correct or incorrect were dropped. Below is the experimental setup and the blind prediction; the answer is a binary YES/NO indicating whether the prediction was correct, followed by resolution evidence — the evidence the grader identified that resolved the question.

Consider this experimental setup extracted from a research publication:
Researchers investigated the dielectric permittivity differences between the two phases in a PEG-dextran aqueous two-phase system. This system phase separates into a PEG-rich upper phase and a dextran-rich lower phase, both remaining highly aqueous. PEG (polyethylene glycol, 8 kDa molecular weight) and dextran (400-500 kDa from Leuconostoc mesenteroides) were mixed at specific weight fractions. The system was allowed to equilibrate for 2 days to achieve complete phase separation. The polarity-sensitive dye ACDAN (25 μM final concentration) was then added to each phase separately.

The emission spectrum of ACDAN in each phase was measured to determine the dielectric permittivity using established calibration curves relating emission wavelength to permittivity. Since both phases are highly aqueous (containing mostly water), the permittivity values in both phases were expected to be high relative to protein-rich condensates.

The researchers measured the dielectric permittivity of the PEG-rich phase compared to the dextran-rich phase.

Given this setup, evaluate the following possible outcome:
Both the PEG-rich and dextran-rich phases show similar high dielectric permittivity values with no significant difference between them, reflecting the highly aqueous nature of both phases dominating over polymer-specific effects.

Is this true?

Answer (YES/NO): NO